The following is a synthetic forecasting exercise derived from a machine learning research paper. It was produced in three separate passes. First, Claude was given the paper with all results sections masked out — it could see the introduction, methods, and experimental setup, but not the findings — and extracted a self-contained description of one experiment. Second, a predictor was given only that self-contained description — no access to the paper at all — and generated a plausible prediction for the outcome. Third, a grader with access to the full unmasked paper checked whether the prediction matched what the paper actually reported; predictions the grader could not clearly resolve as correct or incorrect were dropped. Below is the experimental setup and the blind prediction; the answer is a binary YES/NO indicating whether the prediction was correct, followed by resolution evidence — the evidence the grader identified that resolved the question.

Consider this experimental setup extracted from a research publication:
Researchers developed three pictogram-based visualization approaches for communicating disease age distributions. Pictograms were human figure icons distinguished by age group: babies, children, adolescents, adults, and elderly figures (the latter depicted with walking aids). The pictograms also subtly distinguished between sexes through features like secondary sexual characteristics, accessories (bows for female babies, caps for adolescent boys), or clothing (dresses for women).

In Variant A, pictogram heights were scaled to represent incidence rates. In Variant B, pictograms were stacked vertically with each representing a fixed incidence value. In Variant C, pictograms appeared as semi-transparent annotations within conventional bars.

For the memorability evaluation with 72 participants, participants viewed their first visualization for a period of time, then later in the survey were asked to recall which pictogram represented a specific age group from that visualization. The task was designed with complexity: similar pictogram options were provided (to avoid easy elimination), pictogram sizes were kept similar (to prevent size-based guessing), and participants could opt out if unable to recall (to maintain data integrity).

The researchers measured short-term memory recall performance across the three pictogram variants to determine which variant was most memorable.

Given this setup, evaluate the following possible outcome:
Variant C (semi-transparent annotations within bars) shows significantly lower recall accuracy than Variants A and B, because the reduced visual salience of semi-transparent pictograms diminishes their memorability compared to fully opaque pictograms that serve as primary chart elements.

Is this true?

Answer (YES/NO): NO